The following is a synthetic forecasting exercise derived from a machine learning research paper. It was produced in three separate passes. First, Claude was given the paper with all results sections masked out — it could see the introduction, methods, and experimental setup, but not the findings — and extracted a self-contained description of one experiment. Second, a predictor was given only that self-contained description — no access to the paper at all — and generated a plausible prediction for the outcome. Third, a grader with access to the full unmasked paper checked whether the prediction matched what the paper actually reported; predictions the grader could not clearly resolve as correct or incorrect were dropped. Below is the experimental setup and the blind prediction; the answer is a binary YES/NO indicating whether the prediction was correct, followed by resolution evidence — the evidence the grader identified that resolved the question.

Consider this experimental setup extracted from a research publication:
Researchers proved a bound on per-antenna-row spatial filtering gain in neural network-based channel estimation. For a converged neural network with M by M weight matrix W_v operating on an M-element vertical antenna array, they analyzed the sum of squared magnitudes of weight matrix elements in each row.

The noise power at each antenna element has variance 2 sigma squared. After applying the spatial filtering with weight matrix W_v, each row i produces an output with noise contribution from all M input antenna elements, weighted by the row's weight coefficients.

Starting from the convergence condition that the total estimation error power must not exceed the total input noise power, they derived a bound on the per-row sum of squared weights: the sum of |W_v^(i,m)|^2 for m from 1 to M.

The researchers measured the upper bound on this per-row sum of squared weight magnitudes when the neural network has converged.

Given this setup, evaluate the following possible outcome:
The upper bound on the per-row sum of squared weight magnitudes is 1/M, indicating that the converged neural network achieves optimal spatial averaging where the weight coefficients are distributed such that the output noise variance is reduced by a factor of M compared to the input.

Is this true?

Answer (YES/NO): NO